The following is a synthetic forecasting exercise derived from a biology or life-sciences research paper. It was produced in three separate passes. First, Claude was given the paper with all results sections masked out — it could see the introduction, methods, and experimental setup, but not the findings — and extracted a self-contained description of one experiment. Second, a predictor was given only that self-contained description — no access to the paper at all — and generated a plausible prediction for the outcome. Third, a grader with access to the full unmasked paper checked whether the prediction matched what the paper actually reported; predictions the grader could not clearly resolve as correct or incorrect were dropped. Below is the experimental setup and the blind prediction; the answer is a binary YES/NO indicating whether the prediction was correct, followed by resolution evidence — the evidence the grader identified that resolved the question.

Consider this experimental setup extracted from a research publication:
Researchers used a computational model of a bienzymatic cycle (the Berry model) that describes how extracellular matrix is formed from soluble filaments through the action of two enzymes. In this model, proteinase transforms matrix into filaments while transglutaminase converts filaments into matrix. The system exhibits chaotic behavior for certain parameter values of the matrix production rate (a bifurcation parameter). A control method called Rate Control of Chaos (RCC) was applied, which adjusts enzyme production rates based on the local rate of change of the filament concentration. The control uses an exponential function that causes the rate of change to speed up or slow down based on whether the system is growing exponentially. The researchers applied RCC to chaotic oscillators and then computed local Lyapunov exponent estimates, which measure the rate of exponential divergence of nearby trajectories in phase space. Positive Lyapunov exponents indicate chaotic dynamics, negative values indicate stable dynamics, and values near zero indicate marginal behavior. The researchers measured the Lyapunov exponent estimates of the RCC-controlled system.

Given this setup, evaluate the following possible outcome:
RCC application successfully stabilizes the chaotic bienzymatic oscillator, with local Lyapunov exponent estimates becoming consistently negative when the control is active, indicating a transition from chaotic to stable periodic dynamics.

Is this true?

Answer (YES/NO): NO